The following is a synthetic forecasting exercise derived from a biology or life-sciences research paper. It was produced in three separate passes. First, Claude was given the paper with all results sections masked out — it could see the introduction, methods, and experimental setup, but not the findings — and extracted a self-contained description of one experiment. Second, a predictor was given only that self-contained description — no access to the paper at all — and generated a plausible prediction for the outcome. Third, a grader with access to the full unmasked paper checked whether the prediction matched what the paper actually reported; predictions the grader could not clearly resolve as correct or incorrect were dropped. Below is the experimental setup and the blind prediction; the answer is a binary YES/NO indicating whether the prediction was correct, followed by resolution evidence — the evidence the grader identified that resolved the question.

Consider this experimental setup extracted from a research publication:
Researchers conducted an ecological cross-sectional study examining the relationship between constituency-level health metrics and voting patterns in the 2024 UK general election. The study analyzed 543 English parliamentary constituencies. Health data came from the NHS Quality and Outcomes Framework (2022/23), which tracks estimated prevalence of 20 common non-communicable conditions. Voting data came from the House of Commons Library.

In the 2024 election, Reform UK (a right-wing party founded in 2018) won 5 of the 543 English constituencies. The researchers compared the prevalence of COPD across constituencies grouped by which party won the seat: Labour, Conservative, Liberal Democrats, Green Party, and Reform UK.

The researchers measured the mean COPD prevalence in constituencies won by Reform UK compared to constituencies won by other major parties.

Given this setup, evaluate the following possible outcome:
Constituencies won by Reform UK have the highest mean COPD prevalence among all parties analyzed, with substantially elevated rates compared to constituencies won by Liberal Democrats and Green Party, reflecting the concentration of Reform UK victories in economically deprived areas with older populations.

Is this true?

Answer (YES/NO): YES